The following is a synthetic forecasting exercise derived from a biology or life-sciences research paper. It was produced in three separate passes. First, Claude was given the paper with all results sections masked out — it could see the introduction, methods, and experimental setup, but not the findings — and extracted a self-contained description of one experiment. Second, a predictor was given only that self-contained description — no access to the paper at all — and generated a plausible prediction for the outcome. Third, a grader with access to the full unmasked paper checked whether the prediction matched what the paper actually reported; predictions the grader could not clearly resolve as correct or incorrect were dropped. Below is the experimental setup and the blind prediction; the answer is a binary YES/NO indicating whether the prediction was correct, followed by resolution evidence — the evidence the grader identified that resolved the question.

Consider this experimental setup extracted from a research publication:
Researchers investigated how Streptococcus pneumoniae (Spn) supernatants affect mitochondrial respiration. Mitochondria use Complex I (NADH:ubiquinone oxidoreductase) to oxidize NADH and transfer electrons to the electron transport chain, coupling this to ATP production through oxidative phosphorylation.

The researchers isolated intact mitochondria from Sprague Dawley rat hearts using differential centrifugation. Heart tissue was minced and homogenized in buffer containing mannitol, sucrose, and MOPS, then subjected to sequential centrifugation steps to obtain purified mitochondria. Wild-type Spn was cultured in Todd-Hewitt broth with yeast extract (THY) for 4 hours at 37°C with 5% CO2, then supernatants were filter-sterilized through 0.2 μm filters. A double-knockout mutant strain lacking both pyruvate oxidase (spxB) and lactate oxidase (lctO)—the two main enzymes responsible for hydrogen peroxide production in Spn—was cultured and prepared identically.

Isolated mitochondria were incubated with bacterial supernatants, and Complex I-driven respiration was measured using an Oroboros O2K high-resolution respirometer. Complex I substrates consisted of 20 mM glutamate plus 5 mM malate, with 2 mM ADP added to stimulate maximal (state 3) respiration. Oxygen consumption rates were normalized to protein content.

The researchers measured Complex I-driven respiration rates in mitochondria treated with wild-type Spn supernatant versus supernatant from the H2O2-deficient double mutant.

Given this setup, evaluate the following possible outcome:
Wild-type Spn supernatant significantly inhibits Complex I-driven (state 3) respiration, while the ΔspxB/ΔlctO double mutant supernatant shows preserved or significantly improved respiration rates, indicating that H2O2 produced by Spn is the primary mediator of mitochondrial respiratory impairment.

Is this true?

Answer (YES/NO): YES